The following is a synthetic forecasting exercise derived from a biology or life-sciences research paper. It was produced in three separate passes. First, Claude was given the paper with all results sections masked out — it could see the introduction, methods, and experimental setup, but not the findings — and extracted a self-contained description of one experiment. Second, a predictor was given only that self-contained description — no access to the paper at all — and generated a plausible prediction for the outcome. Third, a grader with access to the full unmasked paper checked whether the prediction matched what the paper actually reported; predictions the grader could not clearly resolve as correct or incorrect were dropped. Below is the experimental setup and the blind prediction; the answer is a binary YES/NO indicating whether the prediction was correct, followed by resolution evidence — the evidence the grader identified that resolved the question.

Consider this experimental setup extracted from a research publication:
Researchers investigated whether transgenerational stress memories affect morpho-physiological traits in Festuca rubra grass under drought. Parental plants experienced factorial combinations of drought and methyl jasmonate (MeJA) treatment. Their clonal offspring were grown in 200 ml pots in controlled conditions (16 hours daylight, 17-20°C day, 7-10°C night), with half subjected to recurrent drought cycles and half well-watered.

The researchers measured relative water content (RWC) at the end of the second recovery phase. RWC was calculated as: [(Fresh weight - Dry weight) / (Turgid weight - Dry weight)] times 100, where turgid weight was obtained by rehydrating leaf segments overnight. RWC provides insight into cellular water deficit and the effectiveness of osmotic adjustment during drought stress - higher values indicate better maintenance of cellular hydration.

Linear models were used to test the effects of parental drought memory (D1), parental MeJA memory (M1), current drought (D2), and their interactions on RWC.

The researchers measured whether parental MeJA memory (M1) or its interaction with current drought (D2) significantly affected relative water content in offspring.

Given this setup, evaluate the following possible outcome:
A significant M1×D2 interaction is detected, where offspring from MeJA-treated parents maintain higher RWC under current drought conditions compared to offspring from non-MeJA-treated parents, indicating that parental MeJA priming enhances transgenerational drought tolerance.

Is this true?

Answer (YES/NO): YES